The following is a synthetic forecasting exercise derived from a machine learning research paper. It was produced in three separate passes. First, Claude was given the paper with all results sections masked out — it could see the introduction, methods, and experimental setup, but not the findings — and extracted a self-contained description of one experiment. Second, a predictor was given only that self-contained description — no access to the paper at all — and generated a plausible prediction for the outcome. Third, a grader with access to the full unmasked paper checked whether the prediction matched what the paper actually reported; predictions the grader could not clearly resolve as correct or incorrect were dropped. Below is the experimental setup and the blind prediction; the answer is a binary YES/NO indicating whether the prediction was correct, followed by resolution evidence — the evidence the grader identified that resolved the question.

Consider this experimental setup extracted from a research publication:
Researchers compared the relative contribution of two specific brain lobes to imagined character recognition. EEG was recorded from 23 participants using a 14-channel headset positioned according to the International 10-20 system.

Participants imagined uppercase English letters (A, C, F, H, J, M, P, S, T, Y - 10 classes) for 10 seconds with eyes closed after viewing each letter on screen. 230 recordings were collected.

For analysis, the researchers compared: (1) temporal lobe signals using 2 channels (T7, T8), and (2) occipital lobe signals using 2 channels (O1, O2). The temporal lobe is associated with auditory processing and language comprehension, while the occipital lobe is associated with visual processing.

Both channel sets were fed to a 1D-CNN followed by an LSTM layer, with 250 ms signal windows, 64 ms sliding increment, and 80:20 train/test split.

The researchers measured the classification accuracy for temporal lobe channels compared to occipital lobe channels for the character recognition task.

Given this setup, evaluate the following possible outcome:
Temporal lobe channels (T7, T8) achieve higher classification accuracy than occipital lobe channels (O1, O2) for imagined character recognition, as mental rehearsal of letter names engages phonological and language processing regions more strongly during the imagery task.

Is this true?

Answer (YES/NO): YES